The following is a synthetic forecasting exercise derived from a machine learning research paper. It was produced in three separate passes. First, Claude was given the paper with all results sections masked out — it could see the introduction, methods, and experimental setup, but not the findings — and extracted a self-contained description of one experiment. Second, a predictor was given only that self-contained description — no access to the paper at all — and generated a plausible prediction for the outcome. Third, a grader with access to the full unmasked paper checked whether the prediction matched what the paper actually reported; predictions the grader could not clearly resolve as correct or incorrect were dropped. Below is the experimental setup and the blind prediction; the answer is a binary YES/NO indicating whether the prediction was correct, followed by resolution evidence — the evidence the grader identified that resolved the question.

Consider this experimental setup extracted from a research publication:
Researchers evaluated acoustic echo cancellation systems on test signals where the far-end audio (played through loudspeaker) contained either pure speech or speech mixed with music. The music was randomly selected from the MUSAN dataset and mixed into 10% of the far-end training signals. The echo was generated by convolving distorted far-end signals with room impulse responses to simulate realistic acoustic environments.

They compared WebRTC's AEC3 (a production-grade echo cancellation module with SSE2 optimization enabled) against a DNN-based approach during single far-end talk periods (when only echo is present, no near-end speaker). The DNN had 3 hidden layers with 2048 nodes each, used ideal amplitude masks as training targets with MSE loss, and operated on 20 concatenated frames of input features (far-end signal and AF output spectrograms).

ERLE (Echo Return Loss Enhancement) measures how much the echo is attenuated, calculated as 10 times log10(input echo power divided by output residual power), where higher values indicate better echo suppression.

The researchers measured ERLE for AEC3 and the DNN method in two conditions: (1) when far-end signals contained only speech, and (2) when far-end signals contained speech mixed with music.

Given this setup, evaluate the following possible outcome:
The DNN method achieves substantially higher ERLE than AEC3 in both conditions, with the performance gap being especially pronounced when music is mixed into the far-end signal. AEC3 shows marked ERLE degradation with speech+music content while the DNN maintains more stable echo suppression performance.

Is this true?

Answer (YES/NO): NO